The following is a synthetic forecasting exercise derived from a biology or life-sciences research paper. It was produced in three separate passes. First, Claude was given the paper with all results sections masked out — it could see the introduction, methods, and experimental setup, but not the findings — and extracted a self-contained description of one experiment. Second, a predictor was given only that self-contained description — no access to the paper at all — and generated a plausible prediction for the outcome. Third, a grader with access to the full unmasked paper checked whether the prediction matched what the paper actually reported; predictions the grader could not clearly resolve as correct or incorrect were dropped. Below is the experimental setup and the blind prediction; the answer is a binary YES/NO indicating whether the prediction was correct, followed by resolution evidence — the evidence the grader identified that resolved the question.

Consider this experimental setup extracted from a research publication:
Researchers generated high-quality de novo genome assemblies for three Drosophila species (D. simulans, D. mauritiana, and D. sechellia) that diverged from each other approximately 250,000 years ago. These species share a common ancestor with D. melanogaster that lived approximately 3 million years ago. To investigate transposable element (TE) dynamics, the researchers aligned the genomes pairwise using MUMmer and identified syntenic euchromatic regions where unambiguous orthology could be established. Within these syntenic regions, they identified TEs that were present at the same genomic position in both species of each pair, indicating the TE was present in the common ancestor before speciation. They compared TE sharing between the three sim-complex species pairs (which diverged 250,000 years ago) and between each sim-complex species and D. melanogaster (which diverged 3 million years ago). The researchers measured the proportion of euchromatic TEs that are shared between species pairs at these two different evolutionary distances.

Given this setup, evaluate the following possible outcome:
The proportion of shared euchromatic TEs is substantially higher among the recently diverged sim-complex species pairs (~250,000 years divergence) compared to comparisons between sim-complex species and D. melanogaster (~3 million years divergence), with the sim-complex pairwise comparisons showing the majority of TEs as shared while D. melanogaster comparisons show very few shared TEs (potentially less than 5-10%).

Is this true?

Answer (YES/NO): NO